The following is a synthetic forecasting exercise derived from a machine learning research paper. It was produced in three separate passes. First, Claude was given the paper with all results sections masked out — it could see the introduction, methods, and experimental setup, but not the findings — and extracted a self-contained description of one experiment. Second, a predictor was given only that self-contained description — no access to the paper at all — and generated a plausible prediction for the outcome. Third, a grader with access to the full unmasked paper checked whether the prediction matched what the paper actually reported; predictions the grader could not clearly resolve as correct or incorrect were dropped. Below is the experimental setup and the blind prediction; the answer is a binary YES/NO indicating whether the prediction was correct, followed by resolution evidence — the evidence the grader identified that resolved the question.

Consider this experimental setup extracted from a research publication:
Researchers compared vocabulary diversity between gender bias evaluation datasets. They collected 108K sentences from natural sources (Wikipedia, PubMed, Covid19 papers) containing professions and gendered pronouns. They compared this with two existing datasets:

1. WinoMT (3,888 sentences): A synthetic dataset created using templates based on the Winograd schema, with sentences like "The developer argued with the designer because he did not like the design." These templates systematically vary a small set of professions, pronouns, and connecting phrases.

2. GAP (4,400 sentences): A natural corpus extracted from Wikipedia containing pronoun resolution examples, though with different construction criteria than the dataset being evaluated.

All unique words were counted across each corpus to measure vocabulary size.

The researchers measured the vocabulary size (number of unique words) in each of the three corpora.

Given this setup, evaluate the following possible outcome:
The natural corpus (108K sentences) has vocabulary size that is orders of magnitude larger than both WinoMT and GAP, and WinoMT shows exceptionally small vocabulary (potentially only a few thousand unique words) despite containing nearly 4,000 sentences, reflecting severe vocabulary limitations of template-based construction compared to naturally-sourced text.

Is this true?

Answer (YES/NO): NO